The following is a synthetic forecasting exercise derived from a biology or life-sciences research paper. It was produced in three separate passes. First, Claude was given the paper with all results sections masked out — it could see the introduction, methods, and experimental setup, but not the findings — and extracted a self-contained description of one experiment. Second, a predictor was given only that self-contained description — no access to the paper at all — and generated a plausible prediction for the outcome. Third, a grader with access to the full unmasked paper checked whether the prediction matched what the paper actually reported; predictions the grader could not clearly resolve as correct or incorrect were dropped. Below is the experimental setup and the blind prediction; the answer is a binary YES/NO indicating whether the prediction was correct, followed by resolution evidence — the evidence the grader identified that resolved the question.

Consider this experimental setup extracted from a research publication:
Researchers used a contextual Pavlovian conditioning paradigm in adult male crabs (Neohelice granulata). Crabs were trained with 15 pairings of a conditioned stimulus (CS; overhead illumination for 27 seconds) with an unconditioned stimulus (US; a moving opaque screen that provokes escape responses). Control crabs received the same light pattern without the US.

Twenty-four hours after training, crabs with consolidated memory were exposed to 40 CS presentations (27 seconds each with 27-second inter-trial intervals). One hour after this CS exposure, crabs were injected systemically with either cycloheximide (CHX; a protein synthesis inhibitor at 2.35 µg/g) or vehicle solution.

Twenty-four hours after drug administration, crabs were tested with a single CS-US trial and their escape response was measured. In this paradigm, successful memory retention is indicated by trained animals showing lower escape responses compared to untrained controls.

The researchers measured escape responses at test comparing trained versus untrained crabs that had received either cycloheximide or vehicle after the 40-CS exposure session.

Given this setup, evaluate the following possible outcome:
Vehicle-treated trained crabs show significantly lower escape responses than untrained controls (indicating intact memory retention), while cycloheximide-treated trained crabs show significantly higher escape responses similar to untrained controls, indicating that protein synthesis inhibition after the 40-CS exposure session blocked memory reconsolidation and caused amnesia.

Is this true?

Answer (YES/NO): YES